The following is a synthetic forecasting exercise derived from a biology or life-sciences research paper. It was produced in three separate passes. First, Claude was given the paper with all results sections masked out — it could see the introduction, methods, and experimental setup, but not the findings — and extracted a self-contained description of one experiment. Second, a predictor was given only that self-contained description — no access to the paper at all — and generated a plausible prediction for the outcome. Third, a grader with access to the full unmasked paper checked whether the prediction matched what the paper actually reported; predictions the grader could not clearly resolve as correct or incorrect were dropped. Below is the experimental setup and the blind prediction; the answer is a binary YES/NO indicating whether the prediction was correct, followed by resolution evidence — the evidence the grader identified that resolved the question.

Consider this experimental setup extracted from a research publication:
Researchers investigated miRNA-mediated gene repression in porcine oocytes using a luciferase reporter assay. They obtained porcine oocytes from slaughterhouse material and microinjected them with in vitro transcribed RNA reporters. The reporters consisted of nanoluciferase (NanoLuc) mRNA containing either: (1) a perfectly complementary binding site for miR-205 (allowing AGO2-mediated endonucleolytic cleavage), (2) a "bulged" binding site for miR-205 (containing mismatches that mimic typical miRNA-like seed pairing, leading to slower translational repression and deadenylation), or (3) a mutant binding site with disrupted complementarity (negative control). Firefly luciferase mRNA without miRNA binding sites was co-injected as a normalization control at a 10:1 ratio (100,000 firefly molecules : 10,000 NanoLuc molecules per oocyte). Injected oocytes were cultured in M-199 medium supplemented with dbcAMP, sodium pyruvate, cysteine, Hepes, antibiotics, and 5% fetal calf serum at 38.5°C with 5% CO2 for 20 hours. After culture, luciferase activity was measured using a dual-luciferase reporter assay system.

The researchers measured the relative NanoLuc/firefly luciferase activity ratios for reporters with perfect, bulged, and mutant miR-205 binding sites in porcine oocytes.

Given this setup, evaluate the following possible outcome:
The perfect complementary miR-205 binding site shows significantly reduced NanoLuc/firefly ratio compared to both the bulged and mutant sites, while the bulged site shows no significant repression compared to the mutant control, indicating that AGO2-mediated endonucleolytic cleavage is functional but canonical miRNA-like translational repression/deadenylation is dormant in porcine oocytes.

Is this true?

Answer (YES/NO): NO